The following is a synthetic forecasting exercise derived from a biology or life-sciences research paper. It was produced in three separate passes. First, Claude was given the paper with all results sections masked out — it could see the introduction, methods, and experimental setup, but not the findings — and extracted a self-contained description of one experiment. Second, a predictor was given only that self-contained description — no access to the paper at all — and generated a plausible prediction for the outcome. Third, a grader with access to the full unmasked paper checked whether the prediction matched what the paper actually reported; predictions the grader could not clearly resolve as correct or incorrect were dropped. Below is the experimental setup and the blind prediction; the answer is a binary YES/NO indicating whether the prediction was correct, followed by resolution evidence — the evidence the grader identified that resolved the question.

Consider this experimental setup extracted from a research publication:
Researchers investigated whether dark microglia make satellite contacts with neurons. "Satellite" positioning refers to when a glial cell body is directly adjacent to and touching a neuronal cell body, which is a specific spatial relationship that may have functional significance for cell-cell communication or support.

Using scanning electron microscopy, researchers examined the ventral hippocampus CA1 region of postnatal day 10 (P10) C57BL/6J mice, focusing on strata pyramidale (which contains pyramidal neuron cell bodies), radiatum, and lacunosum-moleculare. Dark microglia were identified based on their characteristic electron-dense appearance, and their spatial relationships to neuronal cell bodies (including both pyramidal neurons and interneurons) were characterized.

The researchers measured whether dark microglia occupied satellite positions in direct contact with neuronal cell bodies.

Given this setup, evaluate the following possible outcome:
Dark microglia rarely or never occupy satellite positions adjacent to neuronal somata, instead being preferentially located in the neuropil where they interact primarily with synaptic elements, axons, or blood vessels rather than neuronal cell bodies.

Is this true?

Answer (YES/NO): NO